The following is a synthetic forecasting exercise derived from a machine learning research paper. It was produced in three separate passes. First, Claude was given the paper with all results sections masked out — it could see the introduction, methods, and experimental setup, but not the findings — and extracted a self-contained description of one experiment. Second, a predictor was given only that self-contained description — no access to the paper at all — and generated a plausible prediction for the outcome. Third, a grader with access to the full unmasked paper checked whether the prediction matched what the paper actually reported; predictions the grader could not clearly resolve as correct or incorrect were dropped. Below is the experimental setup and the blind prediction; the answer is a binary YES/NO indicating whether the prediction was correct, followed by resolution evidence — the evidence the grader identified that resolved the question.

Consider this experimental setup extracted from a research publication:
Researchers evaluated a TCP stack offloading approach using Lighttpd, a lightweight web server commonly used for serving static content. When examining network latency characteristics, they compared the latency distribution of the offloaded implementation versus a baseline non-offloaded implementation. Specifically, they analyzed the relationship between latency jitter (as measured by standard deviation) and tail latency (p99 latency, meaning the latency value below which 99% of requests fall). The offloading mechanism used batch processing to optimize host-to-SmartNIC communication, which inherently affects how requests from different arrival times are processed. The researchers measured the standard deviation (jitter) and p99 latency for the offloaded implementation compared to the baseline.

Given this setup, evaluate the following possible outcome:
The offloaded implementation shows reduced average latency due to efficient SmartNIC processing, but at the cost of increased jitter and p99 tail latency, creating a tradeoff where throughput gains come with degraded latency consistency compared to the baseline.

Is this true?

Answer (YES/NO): NO